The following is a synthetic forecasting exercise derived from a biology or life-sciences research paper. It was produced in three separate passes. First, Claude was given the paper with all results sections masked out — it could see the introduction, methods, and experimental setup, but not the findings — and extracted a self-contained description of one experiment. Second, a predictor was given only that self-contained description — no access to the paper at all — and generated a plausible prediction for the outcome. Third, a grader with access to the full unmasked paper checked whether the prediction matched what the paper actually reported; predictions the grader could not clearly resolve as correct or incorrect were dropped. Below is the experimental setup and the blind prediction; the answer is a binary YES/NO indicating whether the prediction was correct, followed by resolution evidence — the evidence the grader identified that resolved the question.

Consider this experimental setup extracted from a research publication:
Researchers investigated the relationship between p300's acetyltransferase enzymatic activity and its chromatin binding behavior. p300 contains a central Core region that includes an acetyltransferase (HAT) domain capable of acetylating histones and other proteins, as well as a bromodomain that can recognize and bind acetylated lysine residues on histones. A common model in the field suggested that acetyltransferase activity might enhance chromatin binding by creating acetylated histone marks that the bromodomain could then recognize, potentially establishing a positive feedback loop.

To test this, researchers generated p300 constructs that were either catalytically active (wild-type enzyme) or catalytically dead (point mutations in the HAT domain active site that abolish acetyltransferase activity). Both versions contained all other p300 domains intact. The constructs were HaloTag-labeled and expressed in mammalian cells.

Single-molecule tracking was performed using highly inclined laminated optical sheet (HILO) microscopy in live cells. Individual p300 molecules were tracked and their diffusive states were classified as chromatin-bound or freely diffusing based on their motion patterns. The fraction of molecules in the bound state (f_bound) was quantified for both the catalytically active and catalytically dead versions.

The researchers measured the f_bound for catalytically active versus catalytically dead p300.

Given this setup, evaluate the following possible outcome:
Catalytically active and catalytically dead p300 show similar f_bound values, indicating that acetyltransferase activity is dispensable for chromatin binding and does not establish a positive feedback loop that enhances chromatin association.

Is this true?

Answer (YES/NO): NO